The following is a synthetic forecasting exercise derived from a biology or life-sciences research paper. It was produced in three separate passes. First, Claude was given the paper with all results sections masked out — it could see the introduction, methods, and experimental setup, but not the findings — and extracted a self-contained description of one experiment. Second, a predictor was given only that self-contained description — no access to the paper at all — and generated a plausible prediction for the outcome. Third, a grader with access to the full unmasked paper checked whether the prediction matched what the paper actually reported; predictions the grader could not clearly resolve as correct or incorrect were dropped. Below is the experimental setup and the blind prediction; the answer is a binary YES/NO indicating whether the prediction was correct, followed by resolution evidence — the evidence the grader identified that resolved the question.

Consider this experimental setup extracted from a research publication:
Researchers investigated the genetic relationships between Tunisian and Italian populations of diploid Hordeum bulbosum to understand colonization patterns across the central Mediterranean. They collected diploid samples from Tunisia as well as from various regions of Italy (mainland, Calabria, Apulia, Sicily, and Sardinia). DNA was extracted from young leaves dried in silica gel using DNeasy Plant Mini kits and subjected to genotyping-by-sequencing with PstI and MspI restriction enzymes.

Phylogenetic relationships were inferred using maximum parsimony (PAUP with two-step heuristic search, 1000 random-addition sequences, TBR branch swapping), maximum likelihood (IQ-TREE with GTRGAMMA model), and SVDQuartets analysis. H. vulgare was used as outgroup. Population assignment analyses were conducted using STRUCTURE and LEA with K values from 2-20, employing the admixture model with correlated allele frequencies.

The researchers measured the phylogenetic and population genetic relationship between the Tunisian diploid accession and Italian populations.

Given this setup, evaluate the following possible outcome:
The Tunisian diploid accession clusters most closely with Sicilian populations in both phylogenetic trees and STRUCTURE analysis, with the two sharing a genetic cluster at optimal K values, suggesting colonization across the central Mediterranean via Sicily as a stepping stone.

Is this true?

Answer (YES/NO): NO